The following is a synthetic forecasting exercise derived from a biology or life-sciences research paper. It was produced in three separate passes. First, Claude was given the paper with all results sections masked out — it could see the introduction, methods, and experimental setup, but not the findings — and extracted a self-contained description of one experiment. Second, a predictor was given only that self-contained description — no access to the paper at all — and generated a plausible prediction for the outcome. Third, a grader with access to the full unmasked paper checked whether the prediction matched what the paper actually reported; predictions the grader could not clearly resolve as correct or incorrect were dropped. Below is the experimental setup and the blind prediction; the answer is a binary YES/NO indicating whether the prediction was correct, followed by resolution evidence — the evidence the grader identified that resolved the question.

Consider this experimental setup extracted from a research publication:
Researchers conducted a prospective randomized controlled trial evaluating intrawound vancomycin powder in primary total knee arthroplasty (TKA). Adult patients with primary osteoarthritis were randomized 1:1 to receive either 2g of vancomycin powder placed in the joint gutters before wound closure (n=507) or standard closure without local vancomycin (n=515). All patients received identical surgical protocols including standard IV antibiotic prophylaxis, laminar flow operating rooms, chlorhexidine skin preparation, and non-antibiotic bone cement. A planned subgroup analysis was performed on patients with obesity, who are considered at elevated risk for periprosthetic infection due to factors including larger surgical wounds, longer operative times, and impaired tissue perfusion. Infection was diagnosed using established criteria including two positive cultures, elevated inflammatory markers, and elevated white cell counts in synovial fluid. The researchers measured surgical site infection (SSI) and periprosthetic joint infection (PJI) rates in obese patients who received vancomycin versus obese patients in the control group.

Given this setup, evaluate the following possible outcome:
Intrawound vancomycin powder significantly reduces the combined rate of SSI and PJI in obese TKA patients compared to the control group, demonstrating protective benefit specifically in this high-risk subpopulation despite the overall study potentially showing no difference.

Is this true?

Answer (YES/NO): NO